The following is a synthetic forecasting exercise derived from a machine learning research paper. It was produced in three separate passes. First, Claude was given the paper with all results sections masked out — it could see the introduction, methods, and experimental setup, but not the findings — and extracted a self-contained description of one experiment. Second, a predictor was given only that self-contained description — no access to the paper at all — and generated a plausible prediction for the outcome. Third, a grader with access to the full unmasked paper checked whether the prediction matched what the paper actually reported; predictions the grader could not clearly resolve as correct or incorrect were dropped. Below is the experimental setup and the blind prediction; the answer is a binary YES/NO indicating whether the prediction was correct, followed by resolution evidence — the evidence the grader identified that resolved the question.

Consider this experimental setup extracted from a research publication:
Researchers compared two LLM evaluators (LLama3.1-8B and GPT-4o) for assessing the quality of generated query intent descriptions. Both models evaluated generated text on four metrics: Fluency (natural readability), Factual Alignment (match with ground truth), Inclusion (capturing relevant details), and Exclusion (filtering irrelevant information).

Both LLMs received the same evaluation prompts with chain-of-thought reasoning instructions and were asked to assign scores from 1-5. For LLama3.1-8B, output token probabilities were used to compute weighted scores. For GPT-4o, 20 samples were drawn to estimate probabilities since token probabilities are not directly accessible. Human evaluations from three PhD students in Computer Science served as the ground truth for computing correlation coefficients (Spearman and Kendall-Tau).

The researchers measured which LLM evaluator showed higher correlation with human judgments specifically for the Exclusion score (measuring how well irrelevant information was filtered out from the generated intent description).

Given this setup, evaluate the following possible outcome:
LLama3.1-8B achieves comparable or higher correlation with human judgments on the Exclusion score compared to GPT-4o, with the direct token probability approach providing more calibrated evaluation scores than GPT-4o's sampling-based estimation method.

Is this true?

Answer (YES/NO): NO